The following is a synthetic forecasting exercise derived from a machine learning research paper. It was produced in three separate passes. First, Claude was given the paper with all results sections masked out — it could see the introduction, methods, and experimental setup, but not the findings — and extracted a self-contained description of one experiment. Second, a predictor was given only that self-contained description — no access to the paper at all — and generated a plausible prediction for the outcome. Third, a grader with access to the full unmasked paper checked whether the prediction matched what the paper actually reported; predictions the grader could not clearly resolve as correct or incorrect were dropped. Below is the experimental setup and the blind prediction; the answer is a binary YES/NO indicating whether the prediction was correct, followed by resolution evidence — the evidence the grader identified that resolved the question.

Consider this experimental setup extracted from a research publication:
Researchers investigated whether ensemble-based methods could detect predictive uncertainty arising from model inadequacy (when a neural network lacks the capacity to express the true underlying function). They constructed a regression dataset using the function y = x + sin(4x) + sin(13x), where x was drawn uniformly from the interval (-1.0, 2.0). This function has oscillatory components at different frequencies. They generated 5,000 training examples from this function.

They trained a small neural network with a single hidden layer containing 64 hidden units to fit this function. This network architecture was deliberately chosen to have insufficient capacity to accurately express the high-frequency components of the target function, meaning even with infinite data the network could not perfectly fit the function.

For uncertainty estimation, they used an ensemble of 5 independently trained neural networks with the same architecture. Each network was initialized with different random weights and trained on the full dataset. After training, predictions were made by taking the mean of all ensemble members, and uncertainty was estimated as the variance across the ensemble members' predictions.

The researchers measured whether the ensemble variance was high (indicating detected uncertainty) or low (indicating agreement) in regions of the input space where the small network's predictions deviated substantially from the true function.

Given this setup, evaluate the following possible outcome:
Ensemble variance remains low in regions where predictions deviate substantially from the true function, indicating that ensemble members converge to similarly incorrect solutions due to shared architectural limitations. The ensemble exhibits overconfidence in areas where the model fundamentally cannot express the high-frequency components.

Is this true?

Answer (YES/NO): YES